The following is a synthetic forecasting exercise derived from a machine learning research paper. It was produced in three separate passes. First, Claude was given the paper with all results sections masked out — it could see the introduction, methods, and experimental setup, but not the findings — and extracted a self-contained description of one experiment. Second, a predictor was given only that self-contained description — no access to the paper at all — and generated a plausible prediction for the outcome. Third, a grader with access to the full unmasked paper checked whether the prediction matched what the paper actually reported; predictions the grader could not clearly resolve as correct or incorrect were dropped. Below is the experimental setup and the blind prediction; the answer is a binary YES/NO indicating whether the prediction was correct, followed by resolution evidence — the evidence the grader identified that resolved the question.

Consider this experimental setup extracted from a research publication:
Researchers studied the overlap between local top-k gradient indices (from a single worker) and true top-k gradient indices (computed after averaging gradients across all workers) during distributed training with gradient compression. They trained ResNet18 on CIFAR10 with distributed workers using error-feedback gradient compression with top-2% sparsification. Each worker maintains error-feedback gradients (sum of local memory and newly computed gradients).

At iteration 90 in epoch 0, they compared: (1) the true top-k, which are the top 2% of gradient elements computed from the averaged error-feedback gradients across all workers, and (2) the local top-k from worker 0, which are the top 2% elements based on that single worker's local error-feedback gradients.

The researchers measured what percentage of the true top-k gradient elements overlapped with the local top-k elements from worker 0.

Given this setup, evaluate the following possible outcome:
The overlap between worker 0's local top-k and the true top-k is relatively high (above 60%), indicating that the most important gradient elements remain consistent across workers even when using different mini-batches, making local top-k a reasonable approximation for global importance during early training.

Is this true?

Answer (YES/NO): YES